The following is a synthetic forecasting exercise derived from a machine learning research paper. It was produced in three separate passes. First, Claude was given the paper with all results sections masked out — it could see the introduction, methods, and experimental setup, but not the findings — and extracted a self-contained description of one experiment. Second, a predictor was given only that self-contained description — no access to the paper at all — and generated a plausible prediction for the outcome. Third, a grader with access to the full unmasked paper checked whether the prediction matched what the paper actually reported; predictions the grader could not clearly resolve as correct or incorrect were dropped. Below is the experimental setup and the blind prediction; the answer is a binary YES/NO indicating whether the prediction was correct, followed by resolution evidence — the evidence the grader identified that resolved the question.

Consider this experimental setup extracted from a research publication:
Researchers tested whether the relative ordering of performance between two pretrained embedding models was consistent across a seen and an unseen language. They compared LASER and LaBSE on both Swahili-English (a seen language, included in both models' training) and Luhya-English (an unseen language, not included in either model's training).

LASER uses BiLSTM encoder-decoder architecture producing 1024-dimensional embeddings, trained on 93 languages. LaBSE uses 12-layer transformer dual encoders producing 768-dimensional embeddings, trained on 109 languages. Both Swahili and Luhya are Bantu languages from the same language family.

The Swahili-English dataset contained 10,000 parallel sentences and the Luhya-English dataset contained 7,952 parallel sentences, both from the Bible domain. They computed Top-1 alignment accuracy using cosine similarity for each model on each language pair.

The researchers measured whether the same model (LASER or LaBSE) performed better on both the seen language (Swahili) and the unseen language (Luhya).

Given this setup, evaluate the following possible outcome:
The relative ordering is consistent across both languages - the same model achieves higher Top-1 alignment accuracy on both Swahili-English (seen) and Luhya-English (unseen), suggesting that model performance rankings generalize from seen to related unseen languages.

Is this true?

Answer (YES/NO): YES